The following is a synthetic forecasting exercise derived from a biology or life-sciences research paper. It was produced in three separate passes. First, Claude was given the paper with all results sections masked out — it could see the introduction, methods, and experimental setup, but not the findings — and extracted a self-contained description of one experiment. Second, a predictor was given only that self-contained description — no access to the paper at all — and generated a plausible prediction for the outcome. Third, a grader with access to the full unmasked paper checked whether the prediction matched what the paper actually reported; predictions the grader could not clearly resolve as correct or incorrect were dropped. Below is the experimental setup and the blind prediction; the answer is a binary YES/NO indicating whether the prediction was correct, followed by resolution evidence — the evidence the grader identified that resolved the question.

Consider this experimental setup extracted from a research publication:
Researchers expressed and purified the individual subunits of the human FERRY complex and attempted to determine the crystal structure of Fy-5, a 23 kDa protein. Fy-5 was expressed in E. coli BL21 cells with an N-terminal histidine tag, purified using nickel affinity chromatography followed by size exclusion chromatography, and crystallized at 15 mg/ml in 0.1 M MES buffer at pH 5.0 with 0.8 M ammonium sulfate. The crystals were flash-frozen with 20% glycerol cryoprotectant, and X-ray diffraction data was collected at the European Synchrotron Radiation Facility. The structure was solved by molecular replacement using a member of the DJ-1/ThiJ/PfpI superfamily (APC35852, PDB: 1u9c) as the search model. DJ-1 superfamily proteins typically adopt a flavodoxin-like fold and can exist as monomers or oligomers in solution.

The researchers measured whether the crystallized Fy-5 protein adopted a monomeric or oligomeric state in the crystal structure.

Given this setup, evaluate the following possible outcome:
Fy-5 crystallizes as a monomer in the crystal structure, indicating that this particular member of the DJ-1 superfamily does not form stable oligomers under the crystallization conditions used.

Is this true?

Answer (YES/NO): NO